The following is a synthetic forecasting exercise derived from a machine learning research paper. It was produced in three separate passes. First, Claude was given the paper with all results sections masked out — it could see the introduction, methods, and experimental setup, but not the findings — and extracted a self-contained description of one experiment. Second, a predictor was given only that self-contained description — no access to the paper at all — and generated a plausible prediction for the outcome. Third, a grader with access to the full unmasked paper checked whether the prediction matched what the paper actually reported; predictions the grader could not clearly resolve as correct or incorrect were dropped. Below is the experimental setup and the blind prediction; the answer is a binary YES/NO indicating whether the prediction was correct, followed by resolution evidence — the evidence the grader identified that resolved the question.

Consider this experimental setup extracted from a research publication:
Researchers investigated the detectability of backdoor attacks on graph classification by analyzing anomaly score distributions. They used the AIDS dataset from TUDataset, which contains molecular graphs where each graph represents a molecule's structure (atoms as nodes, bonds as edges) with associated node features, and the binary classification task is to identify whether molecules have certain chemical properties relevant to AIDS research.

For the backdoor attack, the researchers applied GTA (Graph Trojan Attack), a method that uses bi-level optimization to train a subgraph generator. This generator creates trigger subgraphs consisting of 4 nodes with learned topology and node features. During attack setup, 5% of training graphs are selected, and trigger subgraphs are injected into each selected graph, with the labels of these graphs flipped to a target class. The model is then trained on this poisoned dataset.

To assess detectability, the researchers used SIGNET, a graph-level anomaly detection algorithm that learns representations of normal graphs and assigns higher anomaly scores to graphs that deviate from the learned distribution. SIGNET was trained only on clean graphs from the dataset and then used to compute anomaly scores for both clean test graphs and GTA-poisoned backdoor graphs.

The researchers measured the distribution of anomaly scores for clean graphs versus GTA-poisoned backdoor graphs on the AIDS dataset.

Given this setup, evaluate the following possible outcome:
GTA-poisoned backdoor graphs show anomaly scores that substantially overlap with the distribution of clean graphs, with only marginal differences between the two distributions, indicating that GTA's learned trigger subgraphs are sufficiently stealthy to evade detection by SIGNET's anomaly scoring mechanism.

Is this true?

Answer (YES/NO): NO